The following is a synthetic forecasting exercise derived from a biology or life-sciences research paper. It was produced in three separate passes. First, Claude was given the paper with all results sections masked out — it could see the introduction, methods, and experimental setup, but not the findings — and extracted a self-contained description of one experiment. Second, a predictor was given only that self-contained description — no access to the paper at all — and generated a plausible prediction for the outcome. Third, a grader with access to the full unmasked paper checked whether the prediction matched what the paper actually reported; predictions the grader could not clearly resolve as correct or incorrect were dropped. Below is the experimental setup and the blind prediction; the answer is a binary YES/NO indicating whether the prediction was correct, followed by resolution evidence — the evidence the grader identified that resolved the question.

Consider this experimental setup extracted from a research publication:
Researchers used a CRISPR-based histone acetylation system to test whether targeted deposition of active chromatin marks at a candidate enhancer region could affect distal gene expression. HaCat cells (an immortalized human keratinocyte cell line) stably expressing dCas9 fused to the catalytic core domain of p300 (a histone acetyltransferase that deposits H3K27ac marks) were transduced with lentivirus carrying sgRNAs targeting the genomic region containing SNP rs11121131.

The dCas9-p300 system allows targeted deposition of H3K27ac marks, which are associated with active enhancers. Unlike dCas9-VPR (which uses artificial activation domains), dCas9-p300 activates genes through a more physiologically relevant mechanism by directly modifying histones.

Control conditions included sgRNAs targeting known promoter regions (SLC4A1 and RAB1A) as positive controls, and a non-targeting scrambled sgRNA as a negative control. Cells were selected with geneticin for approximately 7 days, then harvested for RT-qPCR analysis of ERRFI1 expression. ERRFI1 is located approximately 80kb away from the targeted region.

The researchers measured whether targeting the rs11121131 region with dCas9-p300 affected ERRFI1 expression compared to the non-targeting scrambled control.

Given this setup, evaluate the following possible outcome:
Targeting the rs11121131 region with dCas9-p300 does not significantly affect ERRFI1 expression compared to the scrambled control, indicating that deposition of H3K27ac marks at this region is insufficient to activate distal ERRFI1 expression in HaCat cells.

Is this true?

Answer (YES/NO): NO